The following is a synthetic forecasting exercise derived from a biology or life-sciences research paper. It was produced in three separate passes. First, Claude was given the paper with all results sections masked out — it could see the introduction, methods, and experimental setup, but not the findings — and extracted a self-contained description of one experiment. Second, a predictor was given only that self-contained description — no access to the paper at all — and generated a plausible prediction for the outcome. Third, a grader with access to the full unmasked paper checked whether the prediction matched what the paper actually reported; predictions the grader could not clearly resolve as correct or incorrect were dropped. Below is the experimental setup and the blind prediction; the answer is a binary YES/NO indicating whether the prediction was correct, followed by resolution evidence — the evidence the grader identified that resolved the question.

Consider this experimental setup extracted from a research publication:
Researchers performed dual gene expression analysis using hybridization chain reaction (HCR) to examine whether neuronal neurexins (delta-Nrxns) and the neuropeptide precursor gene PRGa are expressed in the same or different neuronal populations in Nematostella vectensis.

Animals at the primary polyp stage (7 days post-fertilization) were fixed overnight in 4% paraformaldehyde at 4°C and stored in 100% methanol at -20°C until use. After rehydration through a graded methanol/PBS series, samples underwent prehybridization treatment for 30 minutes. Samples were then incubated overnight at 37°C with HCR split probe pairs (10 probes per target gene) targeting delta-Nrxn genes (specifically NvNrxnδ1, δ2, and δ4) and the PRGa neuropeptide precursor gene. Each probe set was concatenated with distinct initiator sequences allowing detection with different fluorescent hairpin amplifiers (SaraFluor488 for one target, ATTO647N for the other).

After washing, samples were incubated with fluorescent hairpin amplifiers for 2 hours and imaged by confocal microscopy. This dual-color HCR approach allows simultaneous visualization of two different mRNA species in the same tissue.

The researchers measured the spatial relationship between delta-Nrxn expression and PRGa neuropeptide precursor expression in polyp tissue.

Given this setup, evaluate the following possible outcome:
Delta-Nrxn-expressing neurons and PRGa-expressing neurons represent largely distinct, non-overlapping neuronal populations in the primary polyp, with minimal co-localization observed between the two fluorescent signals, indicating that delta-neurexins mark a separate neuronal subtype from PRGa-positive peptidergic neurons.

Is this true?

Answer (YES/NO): NO